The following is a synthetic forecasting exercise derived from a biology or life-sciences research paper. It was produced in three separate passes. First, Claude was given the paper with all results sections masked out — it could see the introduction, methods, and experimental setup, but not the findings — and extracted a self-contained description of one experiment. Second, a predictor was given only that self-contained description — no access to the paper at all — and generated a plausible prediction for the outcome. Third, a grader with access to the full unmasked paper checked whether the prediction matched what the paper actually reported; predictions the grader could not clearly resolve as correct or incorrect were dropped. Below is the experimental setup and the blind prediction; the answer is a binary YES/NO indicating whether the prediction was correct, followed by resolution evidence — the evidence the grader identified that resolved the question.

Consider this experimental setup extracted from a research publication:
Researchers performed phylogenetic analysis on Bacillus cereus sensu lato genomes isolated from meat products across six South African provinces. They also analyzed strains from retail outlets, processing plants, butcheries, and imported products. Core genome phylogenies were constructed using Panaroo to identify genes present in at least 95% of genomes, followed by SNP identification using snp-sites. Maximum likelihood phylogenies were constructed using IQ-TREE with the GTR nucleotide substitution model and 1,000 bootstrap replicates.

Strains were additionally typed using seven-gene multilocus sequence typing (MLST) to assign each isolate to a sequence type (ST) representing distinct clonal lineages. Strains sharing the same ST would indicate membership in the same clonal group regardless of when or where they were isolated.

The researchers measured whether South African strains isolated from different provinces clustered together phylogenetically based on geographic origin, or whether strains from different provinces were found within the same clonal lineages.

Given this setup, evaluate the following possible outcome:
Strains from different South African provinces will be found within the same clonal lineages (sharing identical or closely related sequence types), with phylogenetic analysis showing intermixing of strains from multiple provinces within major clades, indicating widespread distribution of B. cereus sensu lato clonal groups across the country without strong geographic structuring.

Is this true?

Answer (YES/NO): YES